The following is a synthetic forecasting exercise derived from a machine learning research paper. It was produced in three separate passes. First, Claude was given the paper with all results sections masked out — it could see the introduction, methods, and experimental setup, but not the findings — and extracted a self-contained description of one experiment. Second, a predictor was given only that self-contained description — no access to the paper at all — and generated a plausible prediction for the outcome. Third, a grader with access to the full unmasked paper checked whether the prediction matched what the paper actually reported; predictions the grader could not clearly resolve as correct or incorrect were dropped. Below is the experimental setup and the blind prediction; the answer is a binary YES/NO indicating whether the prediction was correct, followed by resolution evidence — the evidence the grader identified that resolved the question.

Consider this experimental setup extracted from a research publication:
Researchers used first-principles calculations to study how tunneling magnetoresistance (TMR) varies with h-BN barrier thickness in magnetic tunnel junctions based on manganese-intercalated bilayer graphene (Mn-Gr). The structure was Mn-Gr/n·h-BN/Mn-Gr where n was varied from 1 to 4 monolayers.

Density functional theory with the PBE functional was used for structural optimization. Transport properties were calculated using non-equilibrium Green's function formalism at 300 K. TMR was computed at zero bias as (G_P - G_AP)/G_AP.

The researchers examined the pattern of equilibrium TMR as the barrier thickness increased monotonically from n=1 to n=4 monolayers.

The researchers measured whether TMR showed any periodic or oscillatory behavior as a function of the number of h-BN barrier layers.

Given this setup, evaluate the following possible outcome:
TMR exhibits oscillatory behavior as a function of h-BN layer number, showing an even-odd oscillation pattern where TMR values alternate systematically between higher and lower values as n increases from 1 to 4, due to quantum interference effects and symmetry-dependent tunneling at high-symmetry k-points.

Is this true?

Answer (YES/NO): YES